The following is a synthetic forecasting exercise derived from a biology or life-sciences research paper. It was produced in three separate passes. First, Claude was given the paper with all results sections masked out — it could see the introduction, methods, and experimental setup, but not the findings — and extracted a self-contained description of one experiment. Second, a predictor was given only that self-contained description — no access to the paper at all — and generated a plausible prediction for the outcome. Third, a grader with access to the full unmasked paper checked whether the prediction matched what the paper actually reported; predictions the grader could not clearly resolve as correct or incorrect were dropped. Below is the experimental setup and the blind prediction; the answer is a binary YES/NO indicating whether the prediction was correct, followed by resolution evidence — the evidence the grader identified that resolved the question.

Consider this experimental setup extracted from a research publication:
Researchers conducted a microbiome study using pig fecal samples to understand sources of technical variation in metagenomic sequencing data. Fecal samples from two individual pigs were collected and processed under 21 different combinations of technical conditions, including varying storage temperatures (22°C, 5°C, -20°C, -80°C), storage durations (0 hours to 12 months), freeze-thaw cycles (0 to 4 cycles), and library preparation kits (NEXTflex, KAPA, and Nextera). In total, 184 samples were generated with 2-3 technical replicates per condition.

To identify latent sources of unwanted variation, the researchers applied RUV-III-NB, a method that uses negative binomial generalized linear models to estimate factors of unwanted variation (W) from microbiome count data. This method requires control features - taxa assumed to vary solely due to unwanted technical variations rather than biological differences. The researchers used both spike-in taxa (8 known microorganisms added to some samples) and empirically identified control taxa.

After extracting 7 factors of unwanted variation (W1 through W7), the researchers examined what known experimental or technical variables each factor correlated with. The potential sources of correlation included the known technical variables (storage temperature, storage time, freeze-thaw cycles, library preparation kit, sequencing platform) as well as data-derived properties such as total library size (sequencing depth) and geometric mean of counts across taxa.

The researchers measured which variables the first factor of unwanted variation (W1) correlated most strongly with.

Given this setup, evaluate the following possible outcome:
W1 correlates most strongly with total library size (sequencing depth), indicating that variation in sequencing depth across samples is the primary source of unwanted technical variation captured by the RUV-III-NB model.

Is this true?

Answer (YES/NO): NO